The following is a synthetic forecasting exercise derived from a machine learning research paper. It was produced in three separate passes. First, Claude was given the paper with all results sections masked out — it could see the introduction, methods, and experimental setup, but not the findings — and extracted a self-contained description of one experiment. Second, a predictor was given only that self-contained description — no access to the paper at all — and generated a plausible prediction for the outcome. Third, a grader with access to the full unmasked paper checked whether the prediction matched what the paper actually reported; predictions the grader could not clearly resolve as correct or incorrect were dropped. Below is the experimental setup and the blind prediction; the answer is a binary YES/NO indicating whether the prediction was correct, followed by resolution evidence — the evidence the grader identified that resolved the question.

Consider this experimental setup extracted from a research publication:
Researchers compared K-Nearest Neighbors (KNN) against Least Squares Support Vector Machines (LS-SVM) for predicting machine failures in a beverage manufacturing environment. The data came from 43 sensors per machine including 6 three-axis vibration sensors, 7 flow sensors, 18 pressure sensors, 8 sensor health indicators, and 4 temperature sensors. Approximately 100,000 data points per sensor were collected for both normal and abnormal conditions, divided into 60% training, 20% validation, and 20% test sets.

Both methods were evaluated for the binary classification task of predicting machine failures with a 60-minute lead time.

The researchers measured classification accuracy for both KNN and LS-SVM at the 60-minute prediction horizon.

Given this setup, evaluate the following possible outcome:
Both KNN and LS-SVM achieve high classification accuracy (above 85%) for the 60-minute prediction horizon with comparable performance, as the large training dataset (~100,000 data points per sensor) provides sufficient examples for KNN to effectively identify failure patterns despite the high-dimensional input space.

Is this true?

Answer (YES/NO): NO